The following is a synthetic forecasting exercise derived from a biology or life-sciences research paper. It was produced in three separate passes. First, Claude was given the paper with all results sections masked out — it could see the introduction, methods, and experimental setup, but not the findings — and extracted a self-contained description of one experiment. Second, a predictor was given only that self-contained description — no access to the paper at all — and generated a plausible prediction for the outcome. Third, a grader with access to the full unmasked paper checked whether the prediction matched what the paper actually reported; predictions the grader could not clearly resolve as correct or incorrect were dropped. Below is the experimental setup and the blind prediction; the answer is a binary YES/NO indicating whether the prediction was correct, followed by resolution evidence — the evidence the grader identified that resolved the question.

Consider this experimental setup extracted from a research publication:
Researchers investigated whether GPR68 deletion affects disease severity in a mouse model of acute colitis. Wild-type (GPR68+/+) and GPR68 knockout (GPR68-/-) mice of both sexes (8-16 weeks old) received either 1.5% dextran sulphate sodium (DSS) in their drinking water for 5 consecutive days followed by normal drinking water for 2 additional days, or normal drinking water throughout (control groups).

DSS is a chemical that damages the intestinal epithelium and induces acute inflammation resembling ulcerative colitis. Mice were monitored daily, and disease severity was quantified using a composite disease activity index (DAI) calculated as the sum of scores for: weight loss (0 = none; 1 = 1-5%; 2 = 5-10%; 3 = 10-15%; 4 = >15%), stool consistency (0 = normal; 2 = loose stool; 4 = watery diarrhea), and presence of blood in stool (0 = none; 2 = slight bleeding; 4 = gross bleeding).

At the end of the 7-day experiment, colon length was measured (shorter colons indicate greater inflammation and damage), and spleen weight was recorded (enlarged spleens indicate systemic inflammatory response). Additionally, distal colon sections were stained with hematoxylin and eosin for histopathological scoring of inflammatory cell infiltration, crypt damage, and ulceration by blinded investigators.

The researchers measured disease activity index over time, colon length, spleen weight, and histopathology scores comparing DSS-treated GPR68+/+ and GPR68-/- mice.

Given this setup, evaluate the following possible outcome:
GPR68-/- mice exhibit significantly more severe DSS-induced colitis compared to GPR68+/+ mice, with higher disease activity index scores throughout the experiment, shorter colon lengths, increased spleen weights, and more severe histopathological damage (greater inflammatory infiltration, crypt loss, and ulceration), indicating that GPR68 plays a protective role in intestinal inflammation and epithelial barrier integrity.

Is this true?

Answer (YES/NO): NO